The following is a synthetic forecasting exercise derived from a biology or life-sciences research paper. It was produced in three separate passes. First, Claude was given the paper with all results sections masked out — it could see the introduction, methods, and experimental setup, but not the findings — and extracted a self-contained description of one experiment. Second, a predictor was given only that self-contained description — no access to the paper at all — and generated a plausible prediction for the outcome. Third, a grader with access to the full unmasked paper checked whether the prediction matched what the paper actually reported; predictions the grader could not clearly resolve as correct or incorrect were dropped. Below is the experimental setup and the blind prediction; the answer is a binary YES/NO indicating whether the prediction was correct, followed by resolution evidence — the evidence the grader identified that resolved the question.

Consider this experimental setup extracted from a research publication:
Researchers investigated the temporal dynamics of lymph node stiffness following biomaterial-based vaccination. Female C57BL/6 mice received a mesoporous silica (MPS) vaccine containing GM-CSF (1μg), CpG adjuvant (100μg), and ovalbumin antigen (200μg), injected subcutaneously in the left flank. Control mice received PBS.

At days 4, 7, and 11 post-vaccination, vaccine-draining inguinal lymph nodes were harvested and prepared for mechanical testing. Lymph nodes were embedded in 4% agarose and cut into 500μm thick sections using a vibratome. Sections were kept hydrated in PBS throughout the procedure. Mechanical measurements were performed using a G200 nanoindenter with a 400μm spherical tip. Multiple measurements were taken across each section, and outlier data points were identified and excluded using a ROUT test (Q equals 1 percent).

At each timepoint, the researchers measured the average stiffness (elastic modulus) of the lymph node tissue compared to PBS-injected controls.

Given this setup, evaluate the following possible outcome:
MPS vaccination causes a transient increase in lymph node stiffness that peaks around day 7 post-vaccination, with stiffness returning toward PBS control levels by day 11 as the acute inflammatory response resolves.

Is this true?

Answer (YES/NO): NO